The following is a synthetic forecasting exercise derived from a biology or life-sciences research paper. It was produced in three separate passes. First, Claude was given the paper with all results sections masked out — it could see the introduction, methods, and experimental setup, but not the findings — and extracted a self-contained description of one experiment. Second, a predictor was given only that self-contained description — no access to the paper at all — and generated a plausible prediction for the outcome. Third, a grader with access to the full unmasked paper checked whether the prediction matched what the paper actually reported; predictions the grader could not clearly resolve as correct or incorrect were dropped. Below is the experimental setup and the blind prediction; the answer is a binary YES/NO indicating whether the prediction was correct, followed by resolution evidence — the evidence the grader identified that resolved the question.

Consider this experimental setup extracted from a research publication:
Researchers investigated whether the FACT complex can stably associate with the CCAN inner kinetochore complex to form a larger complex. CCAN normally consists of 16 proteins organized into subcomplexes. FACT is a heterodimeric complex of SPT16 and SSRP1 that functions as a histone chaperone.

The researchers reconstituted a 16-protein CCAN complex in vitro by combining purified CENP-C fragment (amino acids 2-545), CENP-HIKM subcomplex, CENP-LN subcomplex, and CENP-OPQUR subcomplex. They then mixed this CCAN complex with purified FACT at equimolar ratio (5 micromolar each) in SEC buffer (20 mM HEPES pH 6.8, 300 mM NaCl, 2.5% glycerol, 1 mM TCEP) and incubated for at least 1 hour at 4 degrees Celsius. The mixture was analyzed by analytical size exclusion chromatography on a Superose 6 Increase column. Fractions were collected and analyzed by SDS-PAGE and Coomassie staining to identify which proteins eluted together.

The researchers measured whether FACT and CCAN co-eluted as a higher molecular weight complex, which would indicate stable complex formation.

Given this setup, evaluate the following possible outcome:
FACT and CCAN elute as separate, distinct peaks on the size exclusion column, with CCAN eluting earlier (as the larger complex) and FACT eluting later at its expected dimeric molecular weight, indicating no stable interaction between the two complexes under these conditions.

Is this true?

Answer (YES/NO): NO